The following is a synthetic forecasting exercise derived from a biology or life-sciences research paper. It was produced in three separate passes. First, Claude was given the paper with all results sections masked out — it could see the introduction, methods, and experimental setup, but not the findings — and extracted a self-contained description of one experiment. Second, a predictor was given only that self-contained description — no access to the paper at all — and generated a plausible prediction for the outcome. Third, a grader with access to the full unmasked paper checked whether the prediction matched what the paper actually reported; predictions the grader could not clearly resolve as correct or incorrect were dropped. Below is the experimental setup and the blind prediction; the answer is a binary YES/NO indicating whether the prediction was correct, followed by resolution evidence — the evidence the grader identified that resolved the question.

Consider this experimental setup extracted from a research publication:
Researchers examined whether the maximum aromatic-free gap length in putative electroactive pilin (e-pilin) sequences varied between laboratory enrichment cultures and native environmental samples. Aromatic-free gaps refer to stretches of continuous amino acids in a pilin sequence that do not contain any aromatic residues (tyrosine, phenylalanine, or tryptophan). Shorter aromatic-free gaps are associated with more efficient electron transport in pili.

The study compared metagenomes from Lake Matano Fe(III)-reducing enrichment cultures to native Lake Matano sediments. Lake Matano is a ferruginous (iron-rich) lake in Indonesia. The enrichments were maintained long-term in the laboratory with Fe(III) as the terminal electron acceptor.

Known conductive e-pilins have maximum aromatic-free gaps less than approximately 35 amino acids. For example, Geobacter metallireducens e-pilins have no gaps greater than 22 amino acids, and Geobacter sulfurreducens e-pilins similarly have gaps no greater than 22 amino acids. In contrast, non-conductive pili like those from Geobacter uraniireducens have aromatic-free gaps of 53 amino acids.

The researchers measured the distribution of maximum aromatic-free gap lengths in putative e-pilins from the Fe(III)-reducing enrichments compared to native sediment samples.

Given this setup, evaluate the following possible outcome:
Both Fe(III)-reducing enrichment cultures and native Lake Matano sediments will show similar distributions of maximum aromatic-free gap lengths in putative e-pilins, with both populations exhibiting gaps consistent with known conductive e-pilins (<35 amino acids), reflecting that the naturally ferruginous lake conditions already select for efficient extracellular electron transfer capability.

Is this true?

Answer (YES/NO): NO